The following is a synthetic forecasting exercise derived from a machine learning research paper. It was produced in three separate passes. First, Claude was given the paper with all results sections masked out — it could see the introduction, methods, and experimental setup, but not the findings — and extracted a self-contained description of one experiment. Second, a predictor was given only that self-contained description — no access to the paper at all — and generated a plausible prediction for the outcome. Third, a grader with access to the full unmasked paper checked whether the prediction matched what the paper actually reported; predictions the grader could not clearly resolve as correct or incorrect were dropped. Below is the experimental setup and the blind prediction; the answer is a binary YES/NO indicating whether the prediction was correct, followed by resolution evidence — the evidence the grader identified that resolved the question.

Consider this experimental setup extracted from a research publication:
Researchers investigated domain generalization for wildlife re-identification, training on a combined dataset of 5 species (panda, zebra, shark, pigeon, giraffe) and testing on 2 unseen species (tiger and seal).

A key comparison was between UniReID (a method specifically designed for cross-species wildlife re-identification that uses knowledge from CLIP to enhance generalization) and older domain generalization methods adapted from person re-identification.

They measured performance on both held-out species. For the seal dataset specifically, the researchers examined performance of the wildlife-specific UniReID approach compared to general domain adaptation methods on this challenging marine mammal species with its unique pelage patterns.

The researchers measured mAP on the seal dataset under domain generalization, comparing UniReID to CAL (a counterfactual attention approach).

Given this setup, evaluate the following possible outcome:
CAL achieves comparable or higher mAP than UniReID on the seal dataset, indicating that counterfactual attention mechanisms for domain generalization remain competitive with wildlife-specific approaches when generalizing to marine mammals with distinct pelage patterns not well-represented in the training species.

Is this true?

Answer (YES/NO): NO